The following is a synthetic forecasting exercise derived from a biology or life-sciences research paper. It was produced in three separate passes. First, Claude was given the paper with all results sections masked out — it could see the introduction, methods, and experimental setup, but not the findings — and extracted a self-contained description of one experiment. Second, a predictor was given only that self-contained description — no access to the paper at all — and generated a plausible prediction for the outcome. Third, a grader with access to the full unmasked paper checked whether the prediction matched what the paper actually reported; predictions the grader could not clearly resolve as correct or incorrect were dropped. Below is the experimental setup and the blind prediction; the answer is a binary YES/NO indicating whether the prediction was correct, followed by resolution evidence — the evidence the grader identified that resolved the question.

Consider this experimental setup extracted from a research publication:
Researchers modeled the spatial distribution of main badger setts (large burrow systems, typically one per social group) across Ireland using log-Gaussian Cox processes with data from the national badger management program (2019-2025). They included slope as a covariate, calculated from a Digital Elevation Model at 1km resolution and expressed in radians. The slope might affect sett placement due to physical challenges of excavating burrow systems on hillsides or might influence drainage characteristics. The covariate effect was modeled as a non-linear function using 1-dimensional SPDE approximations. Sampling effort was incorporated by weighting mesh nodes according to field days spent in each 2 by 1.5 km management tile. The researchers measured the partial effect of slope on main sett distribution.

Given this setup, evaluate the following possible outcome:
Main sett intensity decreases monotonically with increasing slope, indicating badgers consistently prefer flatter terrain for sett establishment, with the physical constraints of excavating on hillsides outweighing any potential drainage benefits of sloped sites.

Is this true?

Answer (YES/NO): NO